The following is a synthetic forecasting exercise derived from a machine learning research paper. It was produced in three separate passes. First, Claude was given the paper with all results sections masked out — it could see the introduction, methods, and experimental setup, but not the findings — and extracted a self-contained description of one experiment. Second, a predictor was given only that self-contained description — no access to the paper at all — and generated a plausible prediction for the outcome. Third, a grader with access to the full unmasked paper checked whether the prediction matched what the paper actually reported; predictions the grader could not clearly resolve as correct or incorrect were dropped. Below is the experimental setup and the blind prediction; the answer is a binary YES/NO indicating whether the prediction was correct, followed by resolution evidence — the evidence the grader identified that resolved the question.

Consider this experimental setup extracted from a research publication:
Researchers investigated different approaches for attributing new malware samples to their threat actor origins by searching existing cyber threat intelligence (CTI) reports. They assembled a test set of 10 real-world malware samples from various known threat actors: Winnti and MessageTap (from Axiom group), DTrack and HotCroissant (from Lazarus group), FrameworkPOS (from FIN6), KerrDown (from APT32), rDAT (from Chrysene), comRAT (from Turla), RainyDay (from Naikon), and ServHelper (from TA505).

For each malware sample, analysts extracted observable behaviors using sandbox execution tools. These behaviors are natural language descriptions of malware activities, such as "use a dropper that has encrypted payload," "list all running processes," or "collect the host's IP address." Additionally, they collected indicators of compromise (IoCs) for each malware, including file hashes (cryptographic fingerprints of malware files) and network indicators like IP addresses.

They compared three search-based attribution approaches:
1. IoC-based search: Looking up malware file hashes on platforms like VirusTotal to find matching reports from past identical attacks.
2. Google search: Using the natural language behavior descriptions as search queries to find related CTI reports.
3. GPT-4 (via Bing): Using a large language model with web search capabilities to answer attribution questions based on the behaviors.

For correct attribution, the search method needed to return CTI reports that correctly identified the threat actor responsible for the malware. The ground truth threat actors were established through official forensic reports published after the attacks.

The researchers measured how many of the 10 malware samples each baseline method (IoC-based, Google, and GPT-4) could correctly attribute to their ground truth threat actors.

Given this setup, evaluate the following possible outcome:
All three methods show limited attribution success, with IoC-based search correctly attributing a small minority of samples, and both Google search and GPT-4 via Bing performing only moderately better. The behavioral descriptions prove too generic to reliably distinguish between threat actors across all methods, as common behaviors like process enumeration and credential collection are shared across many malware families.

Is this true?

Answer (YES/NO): YES